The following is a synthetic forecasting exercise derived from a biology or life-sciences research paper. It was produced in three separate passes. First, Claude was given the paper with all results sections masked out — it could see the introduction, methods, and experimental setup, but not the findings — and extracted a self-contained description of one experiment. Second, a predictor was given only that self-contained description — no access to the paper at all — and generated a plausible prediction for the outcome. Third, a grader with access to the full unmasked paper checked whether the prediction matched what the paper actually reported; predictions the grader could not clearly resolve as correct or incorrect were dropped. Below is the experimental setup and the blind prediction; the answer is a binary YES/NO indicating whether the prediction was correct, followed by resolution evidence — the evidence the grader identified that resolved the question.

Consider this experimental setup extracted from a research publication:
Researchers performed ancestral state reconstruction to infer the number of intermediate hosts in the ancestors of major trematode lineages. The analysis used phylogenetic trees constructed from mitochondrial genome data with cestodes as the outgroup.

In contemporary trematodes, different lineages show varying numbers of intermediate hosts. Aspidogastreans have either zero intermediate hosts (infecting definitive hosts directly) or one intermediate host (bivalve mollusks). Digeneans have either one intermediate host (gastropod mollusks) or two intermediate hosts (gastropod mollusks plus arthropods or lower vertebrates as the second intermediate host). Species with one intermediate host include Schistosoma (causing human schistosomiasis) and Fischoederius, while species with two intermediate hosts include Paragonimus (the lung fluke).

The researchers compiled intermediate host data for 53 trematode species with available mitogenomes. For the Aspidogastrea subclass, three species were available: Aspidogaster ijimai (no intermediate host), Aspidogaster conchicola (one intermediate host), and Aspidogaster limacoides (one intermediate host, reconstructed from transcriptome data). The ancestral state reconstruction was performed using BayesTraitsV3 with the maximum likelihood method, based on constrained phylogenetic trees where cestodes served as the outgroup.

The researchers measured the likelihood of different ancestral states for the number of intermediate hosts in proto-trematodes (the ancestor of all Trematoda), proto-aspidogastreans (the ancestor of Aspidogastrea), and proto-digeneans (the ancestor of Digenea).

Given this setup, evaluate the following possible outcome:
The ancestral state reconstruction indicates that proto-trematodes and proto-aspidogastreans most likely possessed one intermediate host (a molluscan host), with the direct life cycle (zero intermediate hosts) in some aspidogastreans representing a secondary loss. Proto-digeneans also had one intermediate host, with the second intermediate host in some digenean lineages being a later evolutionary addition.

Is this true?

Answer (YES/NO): NO